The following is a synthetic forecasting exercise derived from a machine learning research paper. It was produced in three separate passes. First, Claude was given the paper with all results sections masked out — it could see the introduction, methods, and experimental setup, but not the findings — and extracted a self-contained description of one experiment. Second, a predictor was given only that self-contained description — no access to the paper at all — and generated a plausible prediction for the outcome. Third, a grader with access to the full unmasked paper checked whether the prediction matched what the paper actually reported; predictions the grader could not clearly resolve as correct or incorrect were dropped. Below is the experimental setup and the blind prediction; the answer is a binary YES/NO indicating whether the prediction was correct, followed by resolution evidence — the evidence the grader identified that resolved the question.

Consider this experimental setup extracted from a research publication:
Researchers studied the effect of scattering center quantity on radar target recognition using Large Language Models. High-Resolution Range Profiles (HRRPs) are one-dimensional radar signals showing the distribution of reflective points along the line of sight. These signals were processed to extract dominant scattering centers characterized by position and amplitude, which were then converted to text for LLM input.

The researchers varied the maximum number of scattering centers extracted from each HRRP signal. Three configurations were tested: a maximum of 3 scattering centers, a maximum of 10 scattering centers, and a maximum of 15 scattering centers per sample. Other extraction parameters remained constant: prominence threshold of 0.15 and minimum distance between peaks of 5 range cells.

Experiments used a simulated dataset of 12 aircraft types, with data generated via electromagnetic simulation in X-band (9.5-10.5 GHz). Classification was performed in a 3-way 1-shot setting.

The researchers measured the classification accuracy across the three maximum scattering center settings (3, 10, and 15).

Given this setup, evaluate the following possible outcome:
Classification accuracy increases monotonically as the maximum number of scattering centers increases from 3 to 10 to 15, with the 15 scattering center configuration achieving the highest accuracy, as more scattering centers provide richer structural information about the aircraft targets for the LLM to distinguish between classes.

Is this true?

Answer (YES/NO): NO